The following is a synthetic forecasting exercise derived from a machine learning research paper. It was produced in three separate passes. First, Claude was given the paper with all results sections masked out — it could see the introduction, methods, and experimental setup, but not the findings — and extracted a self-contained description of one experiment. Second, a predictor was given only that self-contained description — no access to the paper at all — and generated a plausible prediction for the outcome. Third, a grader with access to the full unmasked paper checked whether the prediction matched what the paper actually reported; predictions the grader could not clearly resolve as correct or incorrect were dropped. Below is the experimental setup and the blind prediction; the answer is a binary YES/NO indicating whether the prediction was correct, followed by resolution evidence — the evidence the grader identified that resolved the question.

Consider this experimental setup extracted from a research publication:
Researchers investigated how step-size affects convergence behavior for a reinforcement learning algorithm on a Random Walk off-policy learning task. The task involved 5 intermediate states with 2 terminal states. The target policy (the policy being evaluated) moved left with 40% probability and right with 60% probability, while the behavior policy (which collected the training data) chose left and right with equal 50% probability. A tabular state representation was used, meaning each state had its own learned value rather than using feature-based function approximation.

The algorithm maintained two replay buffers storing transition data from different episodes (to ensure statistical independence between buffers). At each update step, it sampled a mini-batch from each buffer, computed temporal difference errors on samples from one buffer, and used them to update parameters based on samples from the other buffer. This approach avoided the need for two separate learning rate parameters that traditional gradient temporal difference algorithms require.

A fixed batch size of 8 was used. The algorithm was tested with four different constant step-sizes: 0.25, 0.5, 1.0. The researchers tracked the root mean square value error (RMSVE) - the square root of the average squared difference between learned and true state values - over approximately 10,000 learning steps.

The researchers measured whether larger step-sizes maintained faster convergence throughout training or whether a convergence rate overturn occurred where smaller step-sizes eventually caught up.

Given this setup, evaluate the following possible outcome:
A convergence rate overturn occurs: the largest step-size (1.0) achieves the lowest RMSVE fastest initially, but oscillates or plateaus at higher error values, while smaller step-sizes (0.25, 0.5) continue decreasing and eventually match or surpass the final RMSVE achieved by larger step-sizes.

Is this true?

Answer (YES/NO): YES